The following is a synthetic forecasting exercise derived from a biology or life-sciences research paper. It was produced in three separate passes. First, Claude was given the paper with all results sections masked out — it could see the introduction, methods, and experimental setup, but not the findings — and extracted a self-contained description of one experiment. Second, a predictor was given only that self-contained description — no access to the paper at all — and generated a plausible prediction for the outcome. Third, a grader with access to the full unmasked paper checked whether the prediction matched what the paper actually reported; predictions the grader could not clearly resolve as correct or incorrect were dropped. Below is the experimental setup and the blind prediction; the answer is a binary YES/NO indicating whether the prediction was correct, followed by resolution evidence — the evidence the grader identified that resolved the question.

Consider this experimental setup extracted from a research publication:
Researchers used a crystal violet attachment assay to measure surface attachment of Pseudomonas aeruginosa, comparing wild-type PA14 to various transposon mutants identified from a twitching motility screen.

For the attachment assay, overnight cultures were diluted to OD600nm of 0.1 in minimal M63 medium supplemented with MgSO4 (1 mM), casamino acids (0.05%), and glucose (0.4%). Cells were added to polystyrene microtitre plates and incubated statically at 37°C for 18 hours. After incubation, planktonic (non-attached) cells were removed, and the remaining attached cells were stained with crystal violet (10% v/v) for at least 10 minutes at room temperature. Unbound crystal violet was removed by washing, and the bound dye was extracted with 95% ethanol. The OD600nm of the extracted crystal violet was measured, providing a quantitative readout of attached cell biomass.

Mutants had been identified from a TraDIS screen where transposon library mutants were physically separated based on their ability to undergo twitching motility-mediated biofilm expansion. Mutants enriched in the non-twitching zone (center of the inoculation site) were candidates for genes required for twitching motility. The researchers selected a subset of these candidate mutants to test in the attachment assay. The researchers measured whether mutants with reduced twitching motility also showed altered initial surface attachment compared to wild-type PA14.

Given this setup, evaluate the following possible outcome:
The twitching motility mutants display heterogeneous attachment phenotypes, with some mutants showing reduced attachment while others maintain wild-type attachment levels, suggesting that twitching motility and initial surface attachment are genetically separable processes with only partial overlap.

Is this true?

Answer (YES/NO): YES